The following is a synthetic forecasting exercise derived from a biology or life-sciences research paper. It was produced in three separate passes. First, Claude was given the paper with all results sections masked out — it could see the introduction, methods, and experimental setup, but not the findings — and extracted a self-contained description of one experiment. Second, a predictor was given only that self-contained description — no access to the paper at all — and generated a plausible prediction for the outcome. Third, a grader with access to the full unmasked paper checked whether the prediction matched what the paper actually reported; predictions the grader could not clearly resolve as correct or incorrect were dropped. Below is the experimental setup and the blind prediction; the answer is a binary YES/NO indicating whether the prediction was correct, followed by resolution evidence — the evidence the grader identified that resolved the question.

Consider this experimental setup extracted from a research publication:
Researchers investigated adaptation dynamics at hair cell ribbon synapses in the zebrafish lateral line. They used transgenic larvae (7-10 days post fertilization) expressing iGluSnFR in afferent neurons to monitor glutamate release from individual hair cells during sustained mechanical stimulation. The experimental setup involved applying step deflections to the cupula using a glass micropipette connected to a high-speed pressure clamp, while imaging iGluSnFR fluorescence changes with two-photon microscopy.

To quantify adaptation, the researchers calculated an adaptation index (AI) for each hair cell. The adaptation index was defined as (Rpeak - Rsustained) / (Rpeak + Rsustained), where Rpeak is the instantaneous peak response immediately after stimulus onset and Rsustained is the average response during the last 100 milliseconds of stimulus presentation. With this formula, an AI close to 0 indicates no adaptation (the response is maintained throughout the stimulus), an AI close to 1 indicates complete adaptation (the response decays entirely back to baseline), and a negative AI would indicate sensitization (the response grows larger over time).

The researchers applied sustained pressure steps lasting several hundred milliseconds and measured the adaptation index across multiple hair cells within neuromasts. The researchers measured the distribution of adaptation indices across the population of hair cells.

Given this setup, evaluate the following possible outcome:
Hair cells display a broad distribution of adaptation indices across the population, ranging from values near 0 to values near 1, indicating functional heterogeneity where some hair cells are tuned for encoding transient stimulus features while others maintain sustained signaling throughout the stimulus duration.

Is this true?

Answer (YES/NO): YES